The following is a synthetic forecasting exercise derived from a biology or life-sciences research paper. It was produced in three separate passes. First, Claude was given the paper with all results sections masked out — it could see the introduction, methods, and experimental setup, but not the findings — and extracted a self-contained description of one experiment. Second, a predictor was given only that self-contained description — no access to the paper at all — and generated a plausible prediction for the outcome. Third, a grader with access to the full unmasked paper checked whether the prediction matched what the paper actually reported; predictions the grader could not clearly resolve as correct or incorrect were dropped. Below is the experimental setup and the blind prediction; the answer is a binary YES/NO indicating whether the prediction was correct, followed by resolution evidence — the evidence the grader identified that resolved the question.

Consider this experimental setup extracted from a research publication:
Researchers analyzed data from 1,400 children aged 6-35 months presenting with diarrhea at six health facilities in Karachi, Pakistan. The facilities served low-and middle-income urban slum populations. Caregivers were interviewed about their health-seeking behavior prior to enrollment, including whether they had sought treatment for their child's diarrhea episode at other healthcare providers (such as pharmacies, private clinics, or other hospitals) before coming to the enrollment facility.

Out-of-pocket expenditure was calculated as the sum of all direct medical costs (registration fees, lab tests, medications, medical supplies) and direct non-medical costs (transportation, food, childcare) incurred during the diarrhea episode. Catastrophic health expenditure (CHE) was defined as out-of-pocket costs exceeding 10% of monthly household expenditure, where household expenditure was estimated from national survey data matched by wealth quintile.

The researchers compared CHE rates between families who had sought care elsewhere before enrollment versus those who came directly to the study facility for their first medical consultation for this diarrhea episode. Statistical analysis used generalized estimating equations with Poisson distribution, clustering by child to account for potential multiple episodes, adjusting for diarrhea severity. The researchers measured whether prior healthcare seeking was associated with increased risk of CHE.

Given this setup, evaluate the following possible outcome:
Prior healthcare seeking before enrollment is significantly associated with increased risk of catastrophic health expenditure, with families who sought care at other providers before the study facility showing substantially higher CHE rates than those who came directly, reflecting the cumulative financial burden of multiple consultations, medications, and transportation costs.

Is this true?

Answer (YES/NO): NO